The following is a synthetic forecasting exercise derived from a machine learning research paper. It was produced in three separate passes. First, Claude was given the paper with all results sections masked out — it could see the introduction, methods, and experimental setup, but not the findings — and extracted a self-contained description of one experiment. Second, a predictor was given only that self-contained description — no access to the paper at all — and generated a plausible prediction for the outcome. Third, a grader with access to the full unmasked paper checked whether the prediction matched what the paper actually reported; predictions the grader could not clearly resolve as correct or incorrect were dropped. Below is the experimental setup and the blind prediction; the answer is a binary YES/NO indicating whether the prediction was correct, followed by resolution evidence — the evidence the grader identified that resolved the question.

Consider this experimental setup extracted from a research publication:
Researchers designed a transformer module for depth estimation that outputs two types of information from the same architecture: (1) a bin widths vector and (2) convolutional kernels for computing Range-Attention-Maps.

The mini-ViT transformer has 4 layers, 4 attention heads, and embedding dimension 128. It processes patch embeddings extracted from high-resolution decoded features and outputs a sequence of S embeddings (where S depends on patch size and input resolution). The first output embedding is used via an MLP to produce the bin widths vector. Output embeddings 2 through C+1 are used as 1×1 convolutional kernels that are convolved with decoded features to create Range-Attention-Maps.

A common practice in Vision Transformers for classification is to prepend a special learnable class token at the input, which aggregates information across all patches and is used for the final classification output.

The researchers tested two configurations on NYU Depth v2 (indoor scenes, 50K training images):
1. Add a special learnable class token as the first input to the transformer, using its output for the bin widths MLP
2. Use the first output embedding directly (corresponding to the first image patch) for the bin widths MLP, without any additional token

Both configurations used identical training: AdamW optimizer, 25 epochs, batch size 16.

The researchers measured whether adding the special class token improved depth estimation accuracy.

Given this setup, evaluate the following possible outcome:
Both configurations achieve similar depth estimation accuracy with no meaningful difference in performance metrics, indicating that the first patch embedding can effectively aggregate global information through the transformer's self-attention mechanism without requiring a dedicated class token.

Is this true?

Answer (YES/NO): YES